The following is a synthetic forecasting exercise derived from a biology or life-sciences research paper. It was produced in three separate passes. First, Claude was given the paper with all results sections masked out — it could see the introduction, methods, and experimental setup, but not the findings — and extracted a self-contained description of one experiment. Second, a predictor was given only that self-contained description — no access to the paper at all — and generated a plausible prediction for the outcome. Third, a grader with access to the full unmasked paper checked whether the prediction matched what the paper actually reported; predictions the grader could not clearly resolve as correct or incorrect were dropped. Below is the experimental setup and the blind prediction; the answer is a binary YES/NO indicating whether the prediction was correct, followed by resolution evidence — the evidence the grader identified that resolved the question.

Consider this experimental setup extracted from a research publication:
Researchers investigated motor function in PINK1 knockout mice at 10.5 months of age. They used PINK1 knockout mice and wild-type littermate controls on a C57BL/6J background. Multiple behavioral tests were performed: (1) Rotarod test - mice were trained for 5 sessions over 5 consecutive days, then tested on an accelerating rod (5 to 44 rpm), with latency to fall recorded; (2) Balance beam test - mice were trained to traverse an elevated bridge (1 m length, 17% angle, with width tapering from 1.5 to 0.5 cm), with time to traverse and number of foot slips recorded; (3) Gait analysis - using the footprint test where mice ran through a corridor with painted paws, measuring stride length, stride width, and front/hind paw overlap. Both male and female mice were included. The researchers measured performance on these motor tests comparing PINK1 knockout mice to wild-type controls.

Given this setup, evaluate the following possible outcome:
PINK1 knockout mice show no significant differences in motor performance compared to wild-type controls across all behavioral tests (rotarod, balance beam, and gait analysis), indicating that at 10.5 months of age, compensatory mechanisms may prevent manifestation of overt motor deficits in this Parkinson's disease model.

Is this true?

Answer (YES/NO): YES